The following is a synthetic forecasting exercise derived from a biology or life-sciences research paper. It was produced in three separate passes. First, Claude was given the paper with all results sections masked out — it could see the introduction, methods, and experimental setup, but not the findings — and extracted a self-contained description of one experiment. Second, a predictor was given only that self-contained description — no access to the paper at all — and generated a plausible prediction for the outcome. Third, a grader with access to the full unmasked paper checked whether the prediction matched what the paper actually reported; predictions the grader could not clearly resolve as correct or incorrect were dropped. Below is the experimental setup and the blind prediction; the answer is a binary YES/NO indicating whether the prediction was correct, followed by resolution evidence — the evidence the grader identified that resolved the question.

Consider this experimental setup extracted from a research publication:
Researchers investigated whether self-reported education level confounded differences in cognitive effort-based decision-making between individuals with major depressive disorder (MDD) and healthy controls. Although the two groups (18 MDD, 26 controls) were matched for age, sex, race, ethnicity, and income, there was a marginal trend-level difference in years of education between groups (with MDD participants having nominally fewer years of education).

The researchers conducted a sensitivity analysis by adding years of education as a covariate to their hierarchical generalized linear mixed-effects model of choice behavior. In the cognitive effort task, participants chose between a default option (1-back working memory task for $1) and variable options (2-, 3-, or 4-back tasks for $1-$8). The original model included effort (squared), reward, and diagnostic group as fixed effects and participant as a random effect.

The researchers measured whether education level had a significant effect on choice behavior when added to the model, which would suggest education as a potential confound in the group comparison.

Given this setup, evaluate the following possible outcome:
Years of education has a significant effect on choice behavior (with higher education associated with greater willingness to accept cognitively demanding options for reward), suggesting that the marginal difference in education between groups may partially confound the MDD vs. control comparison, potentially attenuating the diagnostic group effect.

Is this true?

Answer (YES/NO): NO